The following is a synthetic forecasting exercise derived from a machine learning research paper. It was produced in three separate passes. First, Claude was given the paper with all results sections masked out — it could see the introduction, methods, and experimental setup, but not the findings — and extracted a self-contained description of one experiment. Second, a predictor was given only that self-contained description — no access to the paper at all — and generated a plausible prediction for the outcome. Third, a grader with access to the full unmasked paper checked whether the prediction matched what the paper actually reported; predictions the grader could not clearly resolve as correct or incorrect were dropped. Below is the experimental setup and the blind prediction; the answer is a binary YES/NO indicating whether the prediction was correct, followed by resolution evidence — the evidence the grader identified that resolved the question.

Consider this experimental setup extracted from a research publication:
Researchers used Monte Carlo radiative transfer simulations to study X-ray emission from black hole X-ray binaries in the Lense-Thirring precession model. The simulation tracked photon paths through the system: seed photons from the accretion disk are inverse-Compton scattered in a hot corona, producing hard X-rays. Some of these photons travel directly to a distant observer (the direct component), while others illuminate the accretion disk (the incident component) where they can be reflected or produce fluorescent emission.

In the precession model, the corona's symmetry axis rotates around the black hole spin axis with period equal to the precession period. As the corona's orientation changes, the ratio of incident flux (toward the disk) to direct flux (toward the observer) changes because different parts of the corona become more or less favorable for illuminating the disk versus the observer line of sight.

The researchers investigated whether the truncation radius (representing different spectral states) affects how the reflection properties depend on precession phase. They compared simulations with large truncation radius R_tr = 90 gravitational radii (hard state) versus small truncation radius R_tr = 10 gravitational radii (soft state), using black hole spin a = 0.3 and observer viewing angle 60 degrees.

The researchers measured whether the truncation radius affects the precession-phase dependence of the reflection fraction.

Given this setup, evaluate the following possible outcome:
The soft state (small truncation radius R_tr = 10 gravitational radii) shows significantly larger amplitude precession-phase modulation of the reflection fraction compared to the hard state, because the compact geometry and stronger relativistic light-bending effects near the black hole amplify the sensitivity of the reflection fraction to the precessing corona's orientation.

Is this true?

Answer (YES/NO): NO